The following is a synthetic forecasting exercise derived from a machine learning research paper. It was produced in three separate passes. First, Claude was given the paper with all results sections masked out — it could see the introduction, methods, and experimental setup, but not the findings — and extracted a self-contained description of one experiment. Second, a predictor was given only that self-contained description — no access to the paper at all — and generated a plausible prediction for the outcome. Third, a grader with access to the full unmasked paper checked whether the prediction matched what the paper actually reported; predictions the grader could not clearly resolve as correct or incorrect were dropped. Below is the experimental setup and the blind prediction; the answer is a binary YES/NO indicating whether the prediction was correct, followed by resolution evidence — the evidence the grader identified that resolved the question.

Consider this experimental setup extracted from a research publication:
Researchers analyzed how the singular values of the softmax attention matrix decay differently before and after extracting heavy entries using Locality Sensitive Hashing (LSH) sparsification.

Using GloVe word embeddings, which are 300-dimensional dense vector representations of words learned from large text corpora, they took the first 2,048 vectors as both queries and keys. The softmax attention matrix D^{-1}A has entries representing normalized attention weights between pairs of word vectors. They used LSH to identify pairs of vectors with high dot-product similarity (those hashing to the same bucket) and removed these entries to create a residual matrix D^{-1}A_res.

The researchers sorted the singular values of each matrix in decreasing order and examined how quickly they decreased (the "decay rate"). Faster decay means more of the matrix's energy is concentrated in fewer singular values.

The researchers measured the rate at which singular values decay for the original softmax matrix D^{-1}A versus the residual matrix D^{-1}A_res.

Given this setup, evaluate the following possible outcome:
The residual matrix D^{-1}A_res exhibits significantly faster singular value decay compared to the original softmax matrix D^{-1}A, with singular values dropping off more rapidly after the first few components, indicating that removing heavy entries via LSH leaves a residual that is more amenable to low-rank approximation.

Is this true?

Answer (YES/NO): YES